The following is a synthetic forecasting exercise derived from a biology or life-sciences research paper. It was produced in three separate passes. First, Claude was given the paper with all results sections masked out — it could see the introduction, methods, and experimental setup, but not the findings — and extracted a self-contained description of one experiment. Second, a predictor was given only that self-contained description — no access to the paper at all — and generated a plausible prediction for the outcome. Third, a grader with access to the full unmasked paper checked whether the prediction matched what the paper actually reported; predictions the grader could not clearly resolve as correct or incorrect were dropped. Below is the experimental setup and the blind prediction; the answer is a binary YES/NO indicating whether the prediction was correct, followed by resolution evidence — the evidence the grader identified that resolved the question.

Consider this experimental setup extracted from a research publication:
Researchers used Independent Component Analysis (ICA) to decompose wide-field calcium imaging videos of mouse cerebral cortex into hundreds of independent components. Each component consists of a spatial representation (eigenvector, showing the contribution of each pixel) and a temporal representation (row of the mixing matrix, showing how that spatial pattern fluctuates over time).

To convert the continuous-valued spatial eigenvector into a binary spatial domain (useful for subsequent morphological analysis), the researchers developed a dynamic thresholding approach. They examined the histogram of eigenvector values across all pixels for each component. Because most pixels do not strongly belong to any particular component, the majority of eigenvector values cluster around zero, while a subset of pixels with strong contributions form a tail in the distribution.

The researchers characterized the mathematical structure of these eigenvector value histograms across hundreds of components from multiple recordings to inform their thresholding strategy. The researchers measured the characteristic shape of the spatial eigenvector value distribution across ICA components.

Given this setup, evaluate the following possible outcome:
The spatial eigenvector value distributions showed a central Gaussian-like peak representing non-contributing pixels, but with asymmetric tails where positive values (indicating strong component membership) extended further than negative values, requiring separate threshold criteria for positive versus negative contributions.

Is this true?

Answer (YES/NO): NO